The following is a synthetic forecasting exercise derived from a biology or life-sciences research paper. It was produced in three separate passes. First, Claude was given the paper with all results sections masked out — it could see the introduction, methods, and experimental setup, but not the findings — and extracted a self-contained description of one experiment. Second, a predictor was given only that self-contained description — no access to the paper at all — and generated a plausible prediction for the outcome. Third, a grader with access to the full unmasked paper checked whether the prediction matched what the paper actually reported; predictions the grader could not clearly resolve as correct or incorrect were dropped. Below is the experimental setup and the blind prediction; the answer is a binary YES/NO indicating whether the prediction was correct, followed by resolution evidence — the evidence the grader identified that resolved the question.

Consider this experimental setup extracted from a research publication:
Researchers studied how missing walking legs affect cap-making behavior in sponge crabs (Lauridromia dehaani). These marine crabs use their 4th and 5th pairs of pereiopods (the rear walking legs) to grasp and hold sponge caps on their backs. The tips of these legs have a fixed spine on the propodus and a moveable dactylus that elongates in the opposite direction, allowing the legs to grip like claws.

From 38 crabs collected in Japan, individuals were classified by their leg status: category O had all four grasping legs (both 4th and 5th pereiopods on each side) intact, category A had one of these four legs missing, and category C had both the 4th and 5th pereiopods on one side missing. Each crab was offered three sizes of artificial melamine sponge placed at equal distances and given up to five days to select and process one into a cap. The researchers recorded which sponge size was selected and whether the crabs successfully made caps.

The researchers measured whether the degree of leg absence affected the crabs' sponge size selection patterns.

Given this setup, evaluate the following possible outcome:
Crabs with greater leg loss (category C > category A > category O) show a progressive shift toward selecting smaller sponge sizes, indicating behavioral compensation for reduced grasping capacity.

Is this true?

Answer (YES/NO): NO